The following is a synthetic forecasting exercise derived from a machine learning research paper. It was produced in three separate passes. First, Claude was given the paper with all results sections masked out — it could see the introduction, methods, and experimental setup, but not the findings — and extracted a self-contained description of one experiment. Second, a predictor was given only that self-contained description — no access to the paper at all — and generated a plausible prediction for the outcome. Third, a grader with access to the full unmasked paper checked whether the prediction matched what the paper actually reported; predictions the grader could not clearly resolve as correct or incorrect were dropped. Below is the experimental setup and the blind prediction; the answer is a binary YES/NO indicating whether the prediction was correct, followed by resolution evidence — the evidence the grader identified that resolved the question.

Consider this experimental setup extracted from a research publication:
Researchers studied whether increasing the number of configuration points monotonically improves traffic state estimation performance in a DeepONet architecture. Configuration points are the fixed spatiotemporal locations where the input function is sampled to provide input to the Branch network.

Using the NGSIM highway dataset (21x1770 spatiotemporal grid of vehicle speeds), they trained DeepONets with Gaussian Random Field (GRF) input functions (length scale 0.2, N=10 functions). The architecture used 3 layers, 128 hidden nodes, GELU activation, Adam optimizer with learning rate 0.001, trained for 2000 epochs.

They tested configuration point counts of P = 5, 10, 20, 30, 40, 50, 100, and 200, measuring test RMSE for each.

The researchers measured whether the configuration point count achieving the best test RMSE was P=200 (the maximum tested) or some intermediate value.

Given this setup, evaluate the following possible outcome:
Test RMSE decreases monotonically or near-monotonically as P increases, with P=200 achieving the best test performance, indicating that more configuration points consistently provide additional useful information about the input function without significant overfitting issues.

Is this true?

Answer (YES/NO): NO